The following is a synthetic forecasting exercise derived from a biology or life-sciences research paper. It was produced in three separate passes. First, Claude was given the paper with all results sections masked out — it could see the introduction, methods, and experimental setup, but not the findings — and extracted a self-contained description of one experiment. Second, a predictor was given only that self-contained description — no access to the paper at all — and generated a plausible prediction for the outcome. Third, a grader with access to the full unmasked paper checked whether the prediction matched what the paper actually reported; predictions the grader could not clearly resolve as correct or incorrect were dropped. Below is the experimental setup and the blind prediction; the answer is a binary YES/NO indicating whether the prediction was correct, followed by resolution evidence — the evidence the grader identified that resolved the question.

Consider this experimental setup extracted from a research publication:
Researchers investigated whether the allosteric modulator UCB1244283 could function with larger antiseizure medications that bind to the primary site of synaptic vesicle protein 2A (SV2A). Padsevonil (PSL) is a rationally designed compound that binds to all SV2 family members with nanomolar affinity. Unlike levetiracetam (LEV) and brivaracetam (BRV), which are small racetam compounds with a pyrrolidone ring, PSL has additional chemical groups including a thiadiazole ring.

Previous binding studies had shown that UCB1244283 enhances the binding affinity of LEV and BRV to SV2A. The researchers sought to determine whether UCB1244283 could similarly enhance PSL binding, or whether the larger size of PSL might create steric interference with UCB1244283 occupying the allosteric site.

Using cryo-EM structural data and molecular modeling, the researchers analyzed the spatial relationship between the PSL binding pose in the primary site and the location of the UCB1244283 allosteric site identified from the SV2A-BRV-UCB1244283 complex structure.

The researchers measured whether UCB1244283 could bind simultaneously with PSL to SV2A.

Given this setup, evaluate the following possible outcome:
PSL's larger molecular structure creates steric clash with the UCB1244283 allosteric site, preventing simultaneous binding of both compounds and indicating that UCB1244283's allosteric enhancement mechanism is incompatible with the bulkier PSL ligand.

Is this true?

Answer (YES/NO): YES